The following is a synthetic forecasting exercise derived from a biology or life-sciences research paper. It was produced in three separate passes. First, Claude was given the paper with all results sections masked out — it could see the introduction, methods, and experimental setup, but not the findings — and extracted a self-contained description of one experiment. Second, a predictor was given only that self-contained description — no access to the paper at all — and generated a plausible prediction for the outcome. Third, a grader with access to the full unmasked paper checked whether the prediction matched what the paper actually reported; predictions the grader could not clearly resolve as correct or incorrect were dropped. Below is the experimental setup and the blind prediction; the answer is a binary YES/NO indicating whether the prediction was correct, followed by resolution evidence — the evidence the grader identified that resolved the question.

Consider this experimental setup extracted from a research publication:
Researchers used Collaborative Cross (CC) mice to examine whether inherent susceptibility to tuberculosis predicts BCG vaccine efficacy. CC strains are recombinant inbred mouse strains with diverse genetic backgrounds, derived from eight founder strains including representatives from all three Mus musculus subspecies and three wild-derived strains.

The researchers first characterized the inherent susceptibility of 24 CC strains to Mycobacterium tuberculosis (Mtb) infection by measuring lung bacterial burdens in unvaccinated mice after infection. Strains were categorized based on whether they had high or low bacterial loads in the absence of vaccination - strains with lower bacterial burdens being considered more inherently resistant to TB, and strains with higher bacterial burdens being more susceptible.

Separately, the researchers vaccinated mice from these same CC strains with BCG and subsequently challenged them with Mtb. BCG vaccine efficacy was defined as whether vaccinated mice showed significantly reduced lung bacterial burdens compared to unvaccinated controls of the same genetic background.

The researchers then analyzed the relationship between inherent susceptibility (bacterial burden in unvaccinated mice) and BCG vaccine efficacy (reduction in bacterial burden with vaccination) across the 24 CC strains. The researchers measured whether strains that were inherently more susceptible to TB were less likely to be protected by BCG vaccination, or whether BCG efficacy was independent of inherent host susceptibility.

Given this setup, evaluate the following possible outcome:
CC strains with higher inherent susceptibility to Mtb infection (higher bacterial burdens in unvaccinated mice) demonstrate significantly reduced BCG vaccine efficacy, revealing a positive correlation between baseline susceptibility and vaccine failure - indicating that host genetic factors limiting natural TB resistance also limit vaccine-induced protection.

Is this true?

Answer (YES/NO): NO